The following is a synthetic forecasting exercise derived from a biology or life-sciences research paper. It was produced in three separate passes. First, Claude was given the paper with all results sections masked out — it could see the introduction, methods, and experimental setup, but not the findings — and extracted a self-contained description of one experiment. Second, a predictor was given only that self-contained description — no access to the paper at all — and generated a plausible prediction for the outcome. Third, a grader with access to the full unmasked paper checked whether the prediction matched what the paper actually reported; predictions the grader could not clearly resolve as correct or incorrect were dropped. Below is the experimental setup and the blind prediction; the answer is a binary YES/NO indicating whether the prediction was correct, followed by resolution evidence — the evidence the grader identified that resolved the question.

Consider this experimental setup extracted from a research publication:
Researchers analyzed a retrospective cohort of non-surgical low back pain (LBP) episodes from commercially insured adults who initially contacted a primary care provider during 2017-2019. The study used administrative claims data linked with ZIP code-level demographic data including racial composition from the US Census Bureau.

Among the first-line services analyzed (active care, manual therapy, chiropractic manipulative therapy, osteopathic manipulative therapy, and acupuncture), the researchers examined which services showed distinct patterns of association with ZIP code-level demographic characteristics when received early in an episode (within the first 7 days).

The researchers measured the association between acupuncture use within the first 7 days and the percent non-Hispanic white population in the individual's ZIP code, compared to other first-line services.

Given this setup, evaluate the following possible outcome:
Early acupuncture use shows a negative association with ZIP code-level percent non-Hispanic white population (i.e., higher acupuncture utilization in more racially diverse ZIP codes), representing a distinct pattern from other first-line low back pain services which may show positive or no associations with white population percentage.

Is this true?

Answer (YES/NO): YES